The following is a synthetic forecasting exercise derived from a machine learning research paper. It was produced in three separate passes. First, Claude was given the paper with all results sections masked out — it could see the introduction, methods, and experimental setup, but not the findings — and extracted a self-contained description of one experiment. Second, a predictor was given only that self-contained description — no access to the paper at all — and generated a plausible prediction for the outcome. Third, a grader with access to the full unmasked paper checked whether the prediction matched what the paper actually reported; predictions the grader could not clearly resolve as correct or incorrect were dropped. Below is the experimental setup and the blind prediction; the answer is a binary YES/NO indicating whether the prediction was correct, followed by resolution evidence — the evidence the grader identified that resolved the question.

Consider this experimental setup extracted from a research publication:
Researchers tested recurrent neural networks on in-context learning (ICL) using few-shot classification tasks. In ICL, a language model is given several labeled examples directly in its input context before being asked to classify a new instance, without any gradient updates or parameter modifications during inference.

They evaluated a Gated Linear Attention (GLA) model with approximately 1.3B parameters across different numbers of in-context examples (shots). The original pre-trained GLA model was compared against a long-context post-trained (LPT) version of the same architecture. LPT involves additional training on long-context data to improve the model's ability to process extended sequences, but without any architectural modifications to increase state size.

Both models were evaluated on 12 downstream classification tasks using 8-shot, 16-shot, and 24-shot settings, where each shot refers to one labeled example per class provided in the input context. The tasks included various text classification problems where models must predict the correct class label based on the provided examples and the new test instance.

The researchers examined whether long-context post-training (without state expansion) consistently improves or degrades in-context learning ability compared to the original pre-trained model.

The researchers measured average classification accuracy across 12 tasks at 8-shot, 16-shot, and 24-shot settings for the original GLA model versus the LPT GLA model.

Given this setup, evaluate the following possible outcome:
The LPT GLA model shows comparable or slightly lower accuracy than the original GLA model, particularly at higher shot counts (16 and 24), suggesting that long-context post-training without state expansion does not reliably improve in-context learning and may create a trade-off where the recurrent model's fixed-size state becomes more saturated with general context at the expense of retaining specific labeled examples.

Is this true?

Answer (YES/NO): NO